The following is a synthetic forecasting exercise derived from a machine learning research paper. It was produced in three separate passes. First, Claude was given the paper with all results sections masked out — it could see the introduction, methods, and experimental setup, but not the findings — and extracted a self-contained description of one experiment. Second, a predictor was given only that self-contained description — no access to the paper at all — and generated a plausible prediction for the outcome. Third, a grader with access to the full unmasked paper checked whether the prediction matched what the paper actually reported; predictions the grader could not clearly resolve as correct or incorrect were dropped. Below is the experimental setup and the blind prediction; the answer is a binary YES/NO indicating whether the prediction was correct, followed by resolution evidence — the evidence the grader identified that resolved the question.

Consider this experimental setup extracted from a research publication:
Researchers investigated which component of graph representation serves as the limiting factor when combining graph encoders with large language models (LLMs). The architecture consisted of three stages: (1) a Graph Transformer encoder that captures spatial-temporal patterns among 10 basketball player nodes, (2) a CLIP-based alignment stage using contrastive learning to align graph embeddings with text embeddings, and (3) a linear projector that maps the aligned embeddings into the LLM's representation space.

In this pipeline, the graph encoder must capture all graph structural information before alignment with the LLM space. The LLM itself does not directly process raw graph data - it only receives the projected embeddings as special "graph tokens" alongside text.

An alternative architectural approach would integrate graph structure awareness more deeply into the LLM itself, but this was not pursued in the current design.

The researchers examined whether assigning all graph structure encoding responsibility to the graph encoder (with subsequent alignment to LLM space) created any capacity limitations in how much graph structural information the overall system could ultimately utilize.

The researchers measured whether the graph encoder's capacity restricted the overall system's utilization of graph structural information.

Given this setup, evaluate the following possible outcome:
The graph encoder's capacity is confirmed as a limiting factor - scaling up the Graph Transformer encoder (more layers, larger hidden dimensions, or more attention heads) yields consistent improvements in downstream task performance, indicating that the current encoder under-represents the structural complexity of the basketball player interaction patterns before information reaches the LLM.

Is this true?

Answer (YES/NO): NO